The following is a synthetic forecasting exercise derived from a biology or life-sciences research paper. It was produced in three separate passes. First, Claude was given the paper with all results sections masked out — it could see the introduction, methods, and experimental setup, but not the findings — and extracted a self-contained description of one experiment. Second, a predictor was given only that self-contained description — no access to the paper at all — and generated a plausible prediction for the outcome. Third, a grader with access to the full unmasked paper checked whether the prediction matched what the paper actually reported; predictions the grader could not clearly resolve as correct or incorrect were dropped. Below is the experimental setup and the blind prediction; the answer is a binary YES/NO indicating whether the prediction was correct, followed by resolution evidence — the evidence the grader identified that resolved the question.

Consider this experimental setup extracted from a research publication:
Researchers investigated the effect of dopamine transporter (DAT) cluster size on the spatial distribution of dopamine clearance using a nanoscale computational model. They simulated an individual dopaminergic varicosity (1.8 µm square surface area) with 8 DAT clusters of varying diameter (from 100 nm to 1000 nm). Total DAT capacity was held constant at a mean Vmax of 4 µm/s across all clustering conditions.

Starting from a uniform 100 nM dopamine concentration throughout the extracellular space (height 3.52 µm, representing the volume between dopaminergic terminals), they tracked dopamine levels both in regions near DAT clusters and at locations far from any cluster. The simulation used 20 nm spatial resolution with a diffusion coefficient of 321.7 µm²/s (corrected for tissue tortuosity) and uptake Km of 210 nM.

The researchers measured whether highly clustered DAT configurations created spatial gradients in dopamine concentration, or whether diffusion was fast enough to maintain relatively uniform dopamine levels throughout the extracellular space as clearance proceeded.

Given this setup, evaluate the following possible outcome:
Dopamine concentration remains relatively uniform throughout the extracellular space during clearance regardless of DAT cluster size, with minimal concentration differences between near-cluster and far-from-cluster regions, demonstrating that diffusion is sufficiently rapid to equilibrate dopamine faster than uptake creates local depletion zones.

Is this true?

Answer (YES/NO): NO